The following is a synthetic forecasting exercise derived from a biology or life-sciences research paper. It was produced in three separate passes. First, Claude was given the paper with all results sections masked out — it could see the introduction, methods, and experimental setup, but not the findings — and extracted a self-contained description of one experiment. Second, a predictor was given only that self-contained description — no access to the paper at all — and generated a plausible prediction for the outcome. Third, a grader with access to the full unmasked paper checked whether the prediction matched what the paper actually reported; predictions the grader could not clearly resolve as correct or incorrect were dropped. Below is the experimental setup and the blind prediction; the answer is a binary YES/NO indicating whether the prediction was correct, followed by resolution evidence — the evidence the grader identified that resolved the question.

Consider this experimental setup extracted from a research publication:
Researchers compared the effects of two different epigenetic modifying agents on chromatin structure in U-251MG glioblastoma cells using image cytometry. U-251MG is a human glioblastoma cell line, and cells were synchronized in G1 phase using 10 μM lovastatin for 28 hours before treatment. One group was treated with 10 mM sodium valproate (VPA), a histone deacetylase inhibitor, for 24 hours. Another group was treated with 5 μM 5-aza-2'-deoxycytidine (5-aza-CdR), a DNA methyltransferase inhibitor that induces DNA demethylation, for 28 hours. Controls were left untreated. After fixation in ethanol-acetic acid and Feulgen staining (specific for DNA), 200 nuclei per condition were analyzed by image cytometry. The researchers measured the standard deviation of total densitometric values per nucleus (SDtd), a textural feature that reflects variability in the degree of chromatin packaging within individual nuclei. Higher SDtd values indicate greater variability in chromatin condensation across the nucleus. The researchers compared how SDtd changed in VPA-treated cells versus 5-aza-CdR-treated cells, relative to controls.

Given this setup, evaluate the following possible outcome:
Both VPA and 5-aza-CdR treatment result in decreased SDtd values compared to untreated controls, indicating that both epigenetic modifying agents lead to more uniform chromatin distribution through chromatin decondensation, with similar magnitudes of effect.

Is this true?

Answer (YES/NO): NO